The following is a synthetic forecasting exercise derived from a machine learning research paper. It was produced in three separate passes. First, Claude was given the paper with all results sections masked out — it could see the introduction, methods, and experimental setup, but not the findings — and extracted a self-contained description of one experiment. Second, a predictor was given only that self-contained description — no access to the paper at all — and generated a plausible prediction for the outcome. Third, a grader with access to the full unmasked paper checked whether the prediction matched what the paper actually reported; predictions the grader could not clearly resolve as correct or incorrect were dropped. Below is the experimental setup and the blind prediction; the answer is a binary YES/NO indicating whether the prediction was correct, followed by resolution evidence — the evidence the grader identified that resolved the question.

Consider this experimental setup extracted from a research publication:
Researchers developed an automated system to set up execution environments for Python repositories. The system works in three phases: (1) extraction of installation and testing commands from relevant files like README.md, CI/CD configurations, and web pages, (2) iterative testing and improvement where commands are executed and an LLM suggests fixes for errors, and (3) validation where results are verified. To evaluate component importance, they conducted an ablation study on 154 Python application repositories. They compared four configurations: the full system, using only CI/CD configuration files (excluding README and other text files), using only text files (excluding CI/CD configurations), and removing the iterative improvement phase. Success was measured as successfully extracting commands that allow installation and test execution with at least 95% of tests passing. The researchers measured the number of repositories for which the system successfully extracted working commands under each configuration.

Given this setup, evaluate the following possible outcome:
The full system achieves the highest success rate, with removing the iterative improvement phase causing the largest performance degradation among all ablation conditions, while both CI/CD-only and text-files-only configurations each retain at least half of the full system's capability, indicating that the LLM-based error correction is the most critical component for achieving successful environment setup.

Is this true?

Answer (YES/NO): NO